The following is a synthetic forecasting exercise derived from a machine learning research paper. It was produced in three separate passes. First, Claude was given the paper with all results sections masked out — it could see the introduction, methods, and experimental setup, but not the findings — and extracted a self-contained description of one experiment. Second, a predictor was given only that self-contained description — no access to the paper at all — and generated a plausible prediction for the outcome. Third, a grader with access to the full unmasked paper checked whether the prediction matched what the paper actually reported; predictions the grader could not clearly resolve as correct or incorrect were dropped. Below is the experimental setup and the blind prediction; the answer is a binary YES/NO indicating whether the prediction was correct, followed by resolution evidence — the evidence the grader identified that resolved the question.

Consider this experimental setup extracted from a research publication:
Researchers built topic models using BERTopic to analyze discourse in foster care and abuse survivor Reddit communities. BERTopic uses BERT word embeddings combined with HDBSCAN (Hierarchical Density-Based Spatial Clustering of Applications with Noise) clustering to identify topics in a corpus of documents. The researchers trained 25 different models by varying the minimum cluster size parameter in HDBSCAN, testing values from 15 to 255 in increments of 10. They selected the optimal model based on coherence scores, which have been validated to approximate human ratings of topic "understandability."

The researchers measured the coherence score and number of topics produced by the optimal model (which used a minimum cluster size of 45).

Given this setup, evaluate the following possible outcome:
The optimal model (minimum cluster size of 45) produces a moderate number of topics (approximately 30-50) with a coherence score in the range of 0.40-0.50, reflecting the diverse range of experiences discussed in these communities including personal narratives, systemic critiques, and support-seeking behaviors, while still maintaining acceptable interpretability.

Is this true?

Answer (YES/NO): NO